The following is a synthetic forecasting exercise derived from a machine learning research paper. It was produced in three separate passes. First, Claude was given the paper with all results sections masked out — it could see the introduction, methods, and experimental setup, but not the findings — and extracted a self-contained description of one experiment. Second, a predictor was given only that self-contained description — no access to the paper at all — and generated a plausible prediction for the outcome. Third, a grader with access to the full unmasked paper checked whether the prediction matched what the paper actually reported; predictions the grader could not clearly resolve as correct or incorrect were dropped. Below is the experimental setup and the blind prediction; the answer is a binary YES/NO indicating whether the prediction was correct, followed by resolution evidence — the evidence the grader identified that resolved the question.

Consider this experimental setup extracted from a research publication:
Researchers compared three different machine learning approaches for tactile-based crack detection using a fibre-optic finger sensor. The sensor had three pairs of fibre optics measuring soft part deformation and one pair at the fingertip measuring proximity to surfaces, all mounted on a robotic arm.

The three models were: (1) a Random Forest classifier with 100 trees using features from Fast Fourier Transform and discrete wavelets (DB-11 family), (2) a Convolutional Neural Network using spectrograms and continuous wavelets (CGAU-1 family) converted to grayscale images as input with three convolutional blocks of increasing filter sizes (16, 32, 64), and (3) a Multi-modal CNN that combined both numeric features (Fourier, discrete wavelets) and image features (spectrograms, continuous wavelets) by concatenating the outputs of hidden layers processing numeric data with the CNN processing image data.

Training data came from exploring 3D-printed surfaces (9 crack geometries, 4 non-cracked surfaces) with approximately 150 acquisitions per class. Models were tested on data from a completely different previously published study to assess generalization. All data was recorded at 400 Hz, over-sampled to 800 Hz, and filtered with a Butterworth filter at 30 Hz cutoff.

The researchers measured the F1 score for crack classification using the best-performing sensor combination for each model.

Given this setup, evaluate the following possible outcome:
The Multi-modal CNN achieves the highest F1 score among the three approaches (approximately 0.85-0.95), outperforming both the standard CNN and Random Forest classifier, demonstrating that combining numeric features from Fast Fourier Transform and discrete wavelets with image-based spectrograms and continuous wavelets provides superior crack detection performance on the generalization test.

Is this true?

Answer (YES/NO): NO